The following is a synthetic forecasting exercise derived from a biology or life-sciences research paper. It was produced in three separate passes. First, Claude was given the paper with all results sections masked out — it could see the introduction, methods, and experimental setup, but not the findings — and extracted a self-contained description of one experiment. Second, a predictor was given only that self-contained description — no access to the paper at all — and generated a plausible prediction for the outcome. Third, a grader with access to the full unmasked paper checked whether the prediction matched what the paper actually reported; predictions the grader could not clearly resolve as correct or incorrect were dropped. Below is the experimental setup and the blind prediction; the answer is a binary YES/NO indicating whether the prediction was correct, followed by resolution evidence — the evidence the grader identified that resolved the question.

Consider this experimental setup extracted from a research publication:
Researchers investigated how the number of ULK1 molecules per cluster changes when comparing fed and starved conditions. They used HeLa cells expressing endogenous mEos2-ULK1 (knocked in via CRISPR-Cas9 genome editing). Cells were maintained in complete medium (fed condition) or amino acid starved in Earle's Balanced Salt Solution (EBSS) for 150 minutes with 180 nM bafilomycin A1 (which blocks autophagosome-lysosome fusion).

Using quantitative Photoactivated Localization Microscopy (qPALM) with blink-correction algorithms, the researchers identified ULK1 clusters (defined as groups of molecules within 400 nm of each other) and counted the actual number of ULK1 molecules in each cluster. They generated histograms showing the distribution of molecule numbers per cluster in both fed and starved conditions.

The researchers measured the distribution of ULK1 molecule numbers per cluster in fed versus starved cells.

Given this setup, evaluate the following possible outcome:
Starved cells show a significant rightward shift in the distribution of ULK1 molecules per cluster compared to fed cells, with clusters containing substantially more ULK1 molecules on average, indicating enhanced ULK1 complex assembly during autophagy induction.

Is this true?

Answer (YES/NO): NO